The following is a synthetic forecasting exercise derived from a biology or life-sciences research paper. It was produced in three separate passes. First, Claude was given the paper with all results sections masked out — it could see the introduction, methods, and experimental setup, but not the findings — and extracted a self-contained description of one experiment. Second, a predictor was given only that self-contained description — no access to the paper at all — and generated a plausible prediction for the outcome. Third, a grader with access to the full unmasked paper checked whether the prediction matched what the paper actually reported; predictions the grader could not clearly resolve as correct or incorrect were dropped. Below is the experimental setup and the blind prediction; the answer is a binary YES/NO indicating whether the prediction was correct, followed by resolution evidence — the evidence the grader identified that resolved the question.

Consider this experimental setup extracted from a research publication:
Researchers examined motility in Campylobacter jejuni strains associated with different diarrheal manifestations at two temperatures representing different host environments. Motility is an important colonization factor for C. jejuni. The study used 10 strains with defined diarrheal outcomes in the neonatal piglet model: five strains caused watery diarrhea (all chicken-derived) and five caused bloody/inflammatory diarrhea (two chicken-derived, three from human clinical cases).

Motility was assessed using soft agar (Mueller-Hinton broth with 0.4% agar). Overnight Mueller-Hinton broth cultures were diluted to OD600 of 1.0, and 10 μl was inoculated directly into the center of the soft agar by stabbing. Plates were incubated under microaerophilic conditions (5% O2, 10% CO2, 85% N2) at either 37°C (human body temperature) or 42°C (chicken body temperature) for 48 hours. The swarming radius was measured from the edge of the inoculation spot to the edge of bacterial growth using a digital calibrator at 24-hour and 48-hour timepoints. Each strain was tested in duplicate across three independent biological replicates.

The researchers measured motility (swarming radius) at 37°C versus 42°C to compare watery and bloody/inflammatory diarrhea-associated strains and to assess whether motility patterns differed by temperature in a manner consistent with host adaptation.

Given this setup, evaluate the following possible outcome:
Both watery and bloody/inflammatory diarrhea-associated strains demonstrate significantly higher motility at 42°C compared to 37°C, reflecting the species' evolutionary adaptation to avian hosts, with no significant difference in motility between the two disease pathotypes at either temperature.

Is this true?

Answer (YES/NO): NO